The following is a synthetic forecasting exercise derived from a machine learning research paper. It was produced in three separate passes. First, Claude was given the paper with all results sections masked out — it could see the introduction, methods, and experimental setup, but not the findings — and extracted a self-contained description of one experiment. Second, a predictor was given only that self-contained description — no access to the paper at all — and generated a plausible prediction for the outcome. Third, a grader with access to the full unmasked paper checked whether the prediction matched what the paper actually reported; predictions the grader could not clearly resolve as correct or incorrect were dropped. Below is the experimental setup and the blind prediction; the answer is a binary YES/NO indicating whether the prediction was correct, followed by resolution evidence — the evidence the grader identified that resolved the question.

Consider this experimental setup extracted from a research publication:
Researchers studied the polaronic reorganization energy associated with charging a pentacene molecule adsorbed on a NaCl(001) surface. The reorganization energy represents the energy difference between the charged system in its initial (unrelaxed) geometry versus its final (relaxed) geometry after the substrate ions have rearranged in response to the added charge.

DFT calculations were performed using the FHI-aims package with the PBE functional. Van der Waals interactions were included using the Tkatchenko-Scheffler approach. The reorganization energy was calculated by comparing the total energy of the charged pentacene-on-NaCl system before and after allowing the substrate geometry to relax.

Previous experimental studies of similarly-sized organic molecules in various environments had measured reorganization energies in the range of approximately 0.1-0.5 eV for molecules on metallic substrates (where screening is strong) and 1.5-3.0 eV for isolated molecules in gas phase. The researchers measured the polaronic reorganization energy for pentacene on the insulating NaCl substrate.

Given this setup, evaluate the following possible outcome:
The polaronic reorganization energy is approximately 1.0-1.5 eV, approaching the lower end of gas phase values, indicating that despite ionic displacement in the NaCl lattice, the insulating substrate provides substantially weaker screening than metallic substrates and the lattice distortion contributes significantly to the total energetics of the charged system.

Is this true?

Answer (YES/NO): NO